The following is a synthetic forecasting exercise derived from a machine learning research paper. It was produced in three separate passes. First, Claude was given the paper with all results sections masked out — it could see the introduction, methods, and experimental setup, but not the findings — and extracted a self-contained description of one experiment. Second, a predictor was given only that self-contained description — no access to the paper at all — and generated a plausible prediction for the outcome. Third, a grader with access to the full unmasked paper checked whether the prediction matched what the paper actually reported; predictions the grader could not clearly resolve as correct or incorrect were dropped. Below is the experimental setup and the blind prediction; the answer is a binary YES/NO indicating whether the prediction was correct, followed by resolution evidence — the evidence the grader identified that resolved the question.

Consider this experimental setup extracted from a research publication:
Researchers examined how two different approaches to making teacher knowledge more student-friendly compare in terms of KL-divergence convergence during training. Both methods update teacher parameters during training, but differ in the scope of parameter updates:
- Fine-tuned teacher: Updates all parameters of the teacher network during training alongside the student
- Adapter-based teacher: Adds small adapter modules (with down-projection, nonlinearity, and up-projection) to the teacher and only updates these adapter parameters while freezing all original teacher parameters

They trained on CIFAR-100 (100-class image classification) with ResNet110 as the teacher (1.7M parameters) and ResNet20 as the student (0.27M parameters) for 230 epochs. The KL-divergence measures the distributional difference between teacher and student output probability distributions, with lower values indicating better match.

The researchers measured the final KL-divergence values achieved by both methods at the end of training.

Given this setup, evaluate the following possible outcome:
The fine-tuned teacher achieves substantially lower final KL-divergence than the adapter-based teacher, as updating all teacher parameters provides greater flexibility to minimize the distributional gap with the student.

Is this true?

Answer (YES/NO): YES